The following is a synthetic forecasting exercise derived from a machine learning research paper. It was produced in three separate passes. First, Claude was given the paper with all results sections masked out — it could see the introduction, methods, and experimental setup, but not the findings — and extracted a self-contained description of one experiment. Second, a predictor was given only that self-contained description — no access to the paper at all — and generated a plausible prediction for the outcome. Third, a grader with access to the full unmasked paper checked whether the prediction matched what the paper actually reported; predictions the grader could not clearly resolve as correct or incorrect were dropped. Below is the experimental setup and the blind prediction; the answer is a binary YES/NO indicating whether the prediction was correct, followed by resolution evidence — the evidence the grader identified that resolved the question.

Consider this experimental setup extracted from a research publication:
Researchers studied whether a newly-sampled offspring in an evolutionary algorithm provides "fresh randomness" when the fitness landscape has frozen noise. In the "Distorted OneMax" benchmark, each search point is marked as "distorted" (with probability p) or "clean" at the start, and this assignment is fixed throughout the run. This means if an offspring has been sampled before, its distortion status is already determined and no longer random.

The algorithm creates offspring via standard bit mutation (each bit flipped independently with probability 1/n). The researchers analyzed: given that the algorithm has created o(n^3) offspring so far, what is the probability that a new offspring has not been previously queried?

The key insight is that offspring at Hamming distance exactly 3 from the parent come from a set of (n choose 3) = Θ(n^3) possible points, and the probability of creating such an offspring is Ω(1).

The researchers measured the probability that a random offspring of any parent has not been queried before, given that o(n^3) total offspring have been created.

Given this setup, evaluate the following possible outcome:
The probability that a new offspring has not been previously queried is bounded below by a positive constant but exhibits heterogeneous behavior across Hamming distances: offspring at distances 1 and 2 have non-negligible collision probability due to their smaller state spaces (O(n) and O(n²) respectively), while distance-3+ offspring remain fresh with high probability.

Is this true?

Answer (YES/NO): NO